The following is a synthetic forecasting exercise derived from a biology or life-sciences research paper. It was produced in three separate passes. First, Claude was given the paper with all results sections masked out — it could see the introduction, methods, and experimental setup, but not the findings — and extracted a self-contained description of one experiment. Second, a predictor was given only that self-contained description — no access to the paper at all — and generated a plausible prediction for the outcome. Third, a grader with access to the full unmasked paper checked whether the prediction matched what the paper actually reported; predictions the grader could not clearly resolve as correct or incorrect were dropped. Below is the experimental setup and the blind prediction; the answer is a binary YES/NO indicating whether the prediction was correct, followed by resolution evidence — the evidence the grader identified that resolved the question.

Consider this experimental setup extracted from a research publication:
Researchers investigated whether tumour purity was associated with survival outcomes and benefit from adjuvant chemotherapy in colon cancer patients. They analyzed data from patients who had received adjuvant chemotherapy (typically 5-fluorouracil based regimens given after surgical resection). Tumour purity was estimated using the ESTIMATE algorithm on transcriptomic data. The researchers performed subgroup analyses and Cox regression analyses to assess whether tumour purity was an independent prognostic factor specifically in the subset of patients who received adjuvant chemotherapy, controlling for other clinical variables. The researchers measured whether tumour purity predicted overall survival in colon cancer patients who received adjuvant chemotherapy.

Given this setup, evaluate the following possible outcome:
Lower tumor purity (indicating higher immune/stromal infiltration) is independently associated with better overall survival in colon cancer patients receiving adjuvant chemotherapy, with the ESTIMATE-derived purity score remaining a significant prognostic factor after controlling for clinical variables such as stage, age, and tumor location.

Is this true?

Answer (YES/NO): NO